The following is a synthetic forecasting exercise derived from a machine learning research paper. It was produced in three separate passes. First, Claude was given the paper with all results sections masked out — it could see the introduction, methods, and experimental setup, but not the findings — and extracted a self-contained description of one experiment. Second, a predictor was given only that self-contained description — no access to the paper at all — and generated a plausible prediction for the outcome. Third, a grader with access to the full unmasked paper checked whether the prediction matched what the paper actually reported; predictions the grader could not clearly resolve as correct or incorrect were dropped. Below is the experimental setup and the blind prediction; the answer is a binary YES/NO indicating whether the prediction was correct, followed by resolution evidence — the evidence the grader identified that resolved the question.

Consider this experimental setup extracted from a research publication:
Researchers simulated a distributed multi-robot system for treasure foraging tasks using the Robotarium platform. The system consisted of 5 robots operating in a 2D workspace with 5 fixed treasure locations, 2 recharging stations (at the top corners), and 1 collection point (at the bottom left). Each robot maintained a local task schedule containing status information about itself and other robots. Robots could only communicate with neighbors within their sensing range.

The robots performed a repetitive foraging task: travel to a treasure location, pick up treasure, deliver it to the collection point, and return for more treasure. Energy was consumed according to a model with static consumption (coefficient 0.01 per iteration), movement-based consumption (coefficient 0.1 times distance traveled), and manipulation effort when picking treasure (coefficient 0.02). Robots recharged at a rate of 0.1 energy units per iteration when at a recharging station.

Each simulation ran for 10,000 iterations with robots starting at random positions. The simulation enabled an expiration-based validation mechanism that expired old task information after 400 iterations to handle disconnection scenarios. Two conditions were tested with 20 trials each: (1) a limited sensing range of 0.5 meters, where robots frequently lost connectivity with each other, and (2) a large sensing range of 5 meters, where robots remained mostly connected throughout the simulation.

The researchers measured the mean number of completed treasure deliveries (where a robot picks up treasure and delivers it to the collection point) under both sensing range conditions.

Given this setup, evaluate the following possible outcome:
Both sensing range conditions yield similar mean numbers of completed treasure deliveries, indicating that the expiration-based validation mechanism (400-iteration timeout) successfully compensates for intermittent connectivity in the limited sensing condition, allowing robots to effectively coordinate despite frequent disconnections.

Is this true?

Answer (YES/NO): YES